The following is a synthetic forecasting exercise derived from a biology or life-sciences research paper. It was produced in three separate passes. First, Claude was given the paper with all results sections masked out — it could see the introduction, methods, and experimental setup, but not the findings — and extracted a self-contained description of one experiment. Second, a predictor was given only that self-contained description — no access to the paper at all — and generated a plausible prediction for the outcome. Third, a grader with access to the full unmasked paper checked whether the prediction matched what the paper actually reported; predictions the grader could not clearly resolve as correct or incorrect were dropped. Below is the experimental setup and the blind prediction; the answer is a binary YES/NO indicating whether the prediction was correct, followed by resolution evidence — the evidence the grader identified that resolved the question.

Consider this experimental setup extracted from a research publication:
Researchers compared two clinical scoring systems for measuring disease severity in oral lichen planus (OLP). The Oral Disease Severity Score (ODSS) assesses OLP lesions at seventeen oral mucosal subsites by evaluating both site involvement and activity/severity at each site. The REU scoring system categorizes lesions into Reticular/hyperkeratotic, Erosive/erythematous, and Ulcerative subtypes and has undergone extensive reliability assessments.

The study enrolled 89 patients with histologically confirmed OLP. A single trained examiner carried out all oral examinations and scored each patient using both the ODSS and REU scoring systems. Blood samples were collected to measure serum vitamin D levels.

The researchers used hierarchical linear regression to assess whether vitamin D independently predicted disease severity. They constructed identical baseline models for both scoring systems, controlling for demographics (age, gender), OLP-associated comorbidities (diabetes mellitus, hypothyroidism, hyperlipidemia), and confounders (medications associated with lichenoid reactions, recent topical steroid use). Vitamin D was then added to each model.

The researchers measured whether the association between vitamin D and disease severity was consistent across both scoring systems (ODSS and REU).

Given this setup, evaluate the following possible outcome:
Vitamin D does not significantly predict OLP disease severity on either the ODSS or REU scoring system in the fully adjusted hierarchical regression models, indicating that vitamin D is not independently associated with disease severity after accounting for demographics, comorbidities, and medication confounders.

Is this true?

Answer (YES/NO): NO